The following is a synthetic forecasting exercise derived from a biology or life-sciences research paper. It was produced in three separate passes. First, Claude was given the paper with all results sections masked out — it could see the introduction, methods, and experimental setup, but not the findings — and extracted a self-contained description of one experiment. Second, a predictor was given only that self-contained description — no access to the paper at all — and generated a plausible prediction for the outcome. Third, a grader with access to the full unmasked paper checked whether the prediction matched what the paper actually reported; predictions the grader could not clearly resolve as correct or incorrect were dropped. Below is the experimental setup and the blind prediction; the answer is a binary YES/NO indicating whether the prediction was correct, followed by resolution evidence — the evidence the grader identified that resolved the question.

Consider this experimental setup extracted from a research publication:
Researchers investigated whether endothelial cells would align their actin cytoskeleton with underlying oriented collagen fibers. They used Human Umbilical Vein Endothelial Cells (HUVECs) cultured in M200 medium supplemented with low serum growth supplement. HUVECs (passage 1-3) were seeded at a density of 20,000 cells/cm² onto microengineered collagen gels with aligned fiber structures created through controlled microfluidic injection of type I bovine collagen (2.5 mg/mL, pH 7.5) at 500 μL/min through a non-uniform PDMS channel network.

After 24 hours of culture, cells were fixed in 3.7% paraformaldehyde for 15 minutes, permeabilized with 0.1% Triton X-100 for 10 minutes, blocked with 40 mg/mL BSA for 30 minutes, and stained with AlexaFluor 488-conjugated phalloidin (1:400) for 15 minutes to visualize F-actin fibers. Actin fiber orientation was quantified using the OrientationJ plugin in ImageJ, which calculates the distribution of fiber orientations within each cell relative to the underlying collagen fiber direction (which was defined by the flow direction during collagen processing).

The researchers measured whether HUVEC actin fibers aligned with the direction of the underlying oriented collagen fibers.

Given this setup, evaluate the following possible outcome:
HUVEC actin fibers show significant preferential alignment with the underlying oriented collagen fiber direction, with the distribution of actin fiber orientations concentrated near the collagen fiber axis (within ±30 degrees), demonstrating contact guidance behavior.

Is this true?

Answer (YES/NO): YES